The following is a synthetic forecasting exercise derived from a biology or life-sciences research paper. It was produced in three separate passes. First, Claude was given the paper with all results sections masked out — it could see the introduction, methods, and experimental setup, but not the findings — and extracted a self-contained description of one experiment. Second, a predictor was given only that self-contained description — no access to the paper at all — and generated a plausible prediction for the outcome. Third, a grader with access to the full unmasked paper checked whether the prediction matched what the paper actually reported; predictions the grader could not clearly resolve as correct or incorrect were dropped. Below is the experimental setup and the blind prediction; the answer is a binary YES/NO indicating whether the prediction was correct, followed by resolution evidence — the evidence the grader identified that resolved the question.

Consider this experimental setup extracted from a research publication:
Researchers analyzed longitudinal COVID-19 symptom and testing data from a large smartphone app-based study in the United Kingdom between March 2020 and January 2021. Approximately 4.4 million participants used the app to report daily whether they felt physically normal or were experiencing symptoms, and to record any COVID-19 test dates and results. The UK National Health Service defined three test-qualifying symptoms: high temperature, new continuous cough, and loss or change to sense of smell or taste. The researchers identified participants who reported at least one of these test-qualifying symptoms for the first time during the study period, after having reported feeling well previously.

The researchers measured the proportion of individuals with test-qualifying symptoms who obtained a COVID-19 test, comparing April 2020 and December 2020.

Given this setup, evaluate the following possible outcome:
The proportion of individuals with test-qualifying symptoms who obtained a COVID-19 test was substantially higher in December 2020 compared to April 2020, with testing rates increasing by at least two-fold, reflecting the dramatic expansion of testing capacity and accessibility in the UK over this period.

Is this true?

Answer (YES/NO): YES